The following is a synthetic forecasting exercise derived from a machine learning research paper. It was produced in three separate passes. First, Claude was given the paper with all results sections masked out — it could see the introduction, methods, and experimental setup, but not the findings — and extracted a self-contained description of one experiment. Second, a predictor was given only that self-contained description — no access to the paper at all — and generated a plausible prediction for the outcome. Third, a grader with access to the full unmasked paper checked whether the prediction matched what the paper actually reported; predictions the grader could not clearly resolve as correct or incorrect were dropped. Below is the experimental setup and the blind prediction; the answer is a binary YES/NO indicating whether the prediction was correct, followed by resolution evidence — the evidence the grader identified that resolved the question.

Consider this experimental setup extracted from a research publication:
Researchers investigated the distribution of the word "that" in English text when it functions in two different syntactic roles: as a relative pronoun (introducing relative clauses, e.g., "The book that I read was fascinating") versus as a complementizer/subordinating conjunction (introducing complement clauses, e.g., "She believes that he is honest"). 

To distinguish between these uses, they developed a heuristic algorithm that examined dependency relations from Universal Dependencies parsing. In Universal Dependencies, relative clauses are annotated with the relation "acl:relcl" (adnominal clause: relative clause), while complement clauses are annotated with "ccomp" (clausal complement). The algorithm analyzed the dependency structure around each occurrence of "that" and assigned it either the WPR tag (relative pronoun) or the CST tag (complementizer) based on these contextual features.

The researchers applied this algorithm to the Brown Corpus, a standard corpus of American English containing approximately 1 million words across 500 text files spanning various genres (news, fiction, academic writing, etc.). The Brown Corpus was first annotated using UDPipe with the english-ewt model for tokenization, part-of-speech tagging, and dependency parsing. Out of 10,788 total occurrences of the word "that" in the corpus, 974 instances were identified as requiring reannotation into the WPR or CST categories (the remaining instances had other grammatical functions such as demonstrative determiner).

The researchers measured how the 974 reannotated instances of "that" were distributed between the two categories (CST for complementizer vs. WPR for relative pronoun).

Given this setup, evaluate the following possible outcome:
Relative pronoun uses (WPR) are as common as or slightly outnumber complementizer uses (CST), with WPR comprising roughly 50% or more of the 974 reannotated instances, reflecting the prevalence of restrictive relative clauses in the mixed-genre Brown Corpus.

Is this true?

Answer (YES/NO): NO